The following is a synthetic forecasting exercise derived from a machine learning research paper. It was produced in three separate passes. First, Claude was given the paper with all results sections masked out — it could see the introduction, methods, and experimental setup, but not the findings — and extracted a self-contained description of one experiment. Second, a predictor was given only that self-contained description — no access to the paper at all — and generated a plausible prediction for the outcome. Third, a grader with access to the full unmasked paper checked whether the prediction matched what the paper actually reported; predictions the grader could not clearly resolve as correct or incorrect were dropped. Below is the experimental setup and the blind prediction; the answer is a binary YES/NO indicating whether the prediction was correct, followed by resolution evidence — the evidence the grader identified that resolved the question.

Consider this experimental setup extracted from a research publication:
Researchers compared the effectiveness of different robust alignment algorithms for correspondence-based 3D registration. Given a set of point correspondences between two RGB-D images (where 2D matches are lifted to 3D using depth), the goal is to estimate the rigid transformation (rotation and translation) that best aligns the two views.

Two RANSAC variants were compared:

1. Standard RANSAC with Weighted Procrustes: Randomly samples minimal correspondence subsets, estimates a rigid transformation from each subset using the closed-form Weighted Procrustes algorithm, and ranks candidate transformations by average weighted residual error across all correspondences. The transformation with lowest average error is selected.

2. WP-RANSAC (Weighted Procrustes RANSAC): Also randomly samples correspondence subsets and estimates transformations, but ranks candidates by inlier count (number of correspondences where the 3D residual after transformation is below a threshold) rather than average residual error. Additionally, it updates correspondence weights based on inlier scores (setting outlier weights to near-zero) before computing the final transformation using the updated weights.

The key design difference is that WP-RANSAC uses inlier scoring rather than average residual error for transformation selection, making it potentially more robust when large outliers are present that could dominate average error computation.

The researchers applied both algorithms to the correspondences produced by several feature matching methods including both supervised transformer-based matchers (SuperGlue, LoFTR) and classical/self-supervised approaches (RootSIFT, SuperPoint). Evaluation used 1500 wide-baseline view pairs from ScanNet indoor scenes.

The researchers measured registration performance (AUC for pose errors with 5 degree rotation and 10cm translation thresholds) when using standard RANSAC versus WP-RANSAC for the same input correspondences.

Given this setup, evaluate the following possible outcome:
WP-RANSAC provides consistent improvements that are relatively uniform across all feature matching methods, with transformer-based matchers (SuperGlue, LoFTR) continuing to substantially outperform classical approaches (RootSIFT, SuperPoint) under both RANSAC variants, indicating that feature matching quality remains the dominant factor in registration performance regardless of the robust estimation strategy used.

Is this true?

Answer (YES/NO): NO